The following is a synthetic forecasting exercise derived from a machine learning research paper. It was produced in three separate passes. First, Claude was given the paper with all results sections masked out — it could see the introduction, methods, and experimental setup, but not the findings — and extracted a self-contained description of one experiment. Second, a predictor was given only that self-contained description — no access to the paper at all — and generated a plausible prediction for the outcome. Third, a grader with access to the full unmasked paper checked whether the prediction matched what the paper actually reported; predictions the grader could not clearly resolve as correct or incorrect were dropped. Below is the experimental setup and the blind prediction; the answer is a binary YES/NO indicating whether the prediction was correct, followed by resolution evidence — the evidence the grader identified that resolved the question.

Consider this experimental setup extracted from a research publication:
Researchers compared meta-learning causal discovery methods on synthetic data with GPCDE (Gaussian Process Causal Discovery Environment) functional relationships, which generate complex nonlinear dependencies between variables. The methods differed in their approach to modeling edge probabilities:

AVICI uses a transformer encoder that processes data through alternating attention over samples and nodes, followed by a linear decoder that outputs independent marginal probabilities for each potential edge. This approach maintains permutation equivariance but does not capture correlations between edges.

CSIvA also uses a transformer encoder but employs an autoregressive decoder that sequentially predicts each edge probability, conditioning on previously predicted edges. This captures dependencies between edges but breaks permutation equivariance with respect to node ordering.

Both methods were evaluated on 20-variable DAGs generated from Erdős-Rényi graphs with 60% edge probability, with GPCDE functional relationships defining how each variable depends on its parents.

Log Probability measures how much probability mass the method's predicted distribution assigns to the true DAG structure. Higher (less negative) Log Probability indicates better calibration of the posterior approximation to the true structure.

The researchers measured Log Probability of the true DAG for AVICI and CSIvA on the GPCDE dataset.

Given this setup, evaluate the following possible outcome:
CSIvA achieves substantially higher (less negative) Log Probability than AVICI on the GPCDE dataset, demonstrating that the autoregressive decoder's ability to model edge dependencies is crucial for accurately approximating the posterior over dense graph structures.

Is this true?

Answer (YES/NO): NO